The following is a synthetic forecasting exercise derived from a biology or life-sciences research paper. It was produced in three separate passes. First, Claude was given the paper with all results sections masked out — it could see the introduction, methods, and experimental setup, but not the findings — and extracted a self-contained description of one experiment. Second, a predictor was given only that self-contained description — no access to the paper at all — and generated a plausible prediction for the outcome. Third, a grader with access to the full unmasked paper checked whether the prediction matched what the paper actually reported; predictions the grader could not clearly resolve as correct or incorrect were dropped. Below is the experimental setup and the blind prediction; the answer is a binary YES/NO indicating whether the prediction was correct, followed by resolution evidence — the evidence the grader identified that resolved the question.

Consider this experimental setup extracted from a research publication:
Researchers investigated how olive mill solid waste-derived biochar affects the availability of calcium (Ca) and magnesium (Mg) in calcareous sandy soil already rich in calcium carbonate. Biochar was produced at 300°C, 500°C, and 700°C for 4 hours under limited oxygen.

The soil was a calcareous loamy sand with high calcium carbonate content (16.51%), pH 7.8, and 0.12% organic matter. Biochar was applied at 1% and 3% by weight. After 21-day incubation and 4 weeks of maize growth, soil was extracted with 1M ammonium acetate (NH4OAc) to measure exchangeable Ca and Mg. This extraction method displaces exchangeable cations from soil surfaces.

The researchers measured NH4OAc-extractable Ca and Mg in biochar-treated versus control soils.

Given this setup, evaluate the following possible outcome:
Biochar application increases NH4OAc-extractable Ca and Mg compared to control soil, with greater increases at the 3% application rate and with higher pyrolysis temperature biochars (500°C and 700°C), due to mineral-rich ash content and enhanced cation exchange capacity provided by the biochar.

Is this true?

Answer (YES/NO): NO